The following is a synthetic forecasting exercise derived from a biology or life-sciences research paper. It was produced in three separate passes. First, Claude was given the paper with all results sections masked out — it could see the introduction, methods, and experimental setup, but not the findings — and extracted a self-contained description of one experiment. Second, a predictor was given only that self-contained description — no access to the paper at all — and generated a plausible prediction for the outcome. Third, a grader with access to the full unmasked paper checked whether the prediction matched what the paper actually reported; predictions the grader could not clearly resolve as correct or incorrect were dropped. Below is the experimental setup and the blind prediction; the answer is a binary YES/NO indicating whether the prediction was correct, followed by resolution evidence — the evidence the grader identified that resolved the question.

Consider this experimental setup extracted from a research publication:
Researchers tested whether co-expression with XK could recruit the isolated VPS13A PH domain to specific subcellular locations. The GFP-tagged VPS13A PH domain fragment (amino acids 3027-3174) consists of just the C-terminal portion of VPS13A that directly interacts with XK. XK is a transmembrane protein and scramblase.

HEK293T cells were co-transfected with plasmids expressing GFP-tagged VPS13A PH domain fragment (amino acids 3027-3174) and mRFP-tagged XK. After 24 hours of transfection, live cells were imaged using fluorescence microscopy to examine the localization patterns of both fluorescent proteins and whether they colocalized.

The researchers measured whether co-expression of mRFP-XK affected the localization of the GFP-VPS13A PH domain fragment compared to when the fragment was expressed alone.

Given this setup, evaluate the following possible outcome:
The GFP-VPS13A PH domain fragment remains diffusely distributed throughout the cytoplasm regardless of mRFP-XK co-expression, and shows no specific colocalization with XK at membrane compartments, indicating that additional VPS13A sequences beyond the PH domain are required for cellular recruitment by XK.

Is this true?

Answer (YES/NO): NO